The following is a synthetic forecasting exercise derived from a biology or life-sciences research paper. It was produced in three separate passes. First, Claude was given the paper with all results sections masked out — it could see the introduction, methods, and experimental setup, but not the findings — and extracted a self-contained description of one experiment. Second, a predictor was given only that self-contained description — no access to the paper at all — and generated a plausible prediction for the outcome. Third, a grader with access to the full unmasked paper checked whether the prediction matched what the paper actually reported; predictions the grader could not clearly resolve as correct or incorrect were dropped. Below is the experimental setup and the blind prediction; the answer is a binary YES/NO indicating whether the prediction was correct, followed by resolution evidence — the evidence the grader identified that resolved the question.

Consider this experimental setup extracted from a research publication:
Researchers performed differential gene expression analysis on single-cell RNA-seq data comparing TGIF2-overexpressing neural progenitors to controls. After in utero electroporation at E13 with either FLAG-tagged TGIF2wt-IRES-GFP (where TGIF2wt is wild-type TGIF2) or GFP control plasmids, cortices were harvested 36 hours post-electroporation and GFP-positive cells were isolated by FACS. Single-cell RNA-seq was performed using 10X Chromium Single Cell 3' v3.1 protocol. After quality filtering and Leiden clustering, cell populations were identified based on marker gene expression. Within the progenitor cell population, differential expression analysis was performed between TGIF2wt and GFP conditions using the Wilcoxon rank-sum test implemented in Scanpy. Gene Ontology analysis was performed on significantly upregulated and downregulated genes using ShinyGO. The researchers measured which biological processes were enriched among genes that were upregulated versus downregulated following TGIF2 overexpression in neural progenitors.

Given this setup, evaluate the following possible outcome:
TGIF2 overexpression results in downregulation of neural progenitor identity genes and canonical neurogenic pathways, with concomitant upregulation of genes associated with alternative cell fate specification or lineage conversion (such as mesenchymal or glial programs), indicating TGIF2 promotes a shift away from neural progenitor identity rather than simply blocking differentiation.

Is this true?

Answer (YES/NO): NO